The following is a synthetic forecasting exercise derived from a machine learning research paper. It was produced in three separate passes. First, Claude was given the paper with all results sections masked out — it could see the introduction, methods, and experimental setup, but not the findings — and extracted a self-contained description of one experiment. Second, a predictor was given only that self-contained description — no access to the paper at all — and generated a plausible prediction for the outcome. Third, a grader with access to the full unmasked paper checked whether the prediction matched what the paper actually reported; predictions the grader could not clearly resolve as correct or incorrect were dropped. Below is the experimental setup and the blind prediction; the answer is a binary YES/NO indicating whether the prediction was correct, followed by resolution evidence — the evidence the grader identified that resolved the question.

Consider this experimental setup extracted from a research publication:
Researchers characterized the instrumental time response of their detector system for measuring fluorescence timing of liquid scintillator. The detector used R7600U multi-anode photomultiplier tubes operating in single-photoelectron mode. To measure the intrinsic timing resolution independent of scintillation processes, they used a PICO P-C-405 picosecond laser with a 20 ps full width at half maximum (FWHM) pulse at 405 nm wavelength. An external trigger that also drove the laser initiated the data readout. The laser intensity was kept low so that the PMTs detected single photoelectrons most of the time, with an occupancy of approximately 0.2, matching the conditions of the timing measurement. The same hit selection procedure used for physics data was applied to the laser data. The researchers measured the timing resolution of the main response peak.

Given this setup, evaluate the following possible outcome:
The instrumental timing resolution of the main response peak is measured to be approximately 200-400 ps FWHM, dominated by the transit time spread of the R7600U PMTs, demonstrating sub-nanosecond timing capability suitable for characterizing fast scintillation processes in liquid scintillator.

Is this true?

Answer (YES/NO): NO